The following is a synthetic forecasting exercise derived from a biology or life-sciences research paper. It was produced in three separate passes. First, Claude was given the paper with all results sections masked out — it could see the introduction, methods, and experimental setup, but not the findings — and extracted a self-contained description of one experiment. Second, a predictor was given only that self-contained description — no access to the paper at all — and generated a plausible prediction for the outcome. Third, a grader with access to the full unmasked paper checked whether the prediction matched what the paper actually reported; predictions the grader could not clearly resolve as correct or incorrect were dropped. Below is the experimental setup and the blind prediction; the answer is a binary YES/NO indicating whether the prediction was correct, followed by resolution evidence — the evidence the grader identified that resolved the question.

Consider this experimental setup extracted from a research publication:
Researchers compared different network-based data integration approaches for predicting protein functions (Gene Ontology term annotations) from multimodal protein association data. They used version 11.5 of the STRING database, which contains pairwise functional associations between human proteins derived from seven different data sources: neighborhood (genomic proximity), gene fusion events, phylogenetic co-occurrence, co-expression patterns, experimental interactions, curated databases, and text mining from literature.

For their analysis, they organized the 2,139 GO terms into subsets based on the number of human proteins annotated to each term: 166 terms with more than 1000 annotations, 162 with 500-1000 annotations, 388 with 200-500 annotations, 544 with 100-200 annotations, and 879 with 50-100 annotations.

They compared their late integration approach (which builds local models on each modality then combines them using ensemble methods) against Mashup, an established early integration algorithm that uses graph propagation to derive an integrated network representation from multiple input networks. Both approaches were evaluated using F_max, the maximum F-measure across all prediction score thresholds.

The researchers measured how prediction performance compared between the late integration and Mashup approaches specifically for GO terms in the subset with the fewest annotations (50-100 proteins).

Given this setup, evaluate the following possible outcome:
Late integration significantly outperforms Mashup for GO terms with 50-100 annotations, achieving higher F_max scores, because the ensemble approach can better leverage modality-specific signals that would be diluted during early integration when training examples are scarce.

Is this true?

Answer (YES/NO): NO